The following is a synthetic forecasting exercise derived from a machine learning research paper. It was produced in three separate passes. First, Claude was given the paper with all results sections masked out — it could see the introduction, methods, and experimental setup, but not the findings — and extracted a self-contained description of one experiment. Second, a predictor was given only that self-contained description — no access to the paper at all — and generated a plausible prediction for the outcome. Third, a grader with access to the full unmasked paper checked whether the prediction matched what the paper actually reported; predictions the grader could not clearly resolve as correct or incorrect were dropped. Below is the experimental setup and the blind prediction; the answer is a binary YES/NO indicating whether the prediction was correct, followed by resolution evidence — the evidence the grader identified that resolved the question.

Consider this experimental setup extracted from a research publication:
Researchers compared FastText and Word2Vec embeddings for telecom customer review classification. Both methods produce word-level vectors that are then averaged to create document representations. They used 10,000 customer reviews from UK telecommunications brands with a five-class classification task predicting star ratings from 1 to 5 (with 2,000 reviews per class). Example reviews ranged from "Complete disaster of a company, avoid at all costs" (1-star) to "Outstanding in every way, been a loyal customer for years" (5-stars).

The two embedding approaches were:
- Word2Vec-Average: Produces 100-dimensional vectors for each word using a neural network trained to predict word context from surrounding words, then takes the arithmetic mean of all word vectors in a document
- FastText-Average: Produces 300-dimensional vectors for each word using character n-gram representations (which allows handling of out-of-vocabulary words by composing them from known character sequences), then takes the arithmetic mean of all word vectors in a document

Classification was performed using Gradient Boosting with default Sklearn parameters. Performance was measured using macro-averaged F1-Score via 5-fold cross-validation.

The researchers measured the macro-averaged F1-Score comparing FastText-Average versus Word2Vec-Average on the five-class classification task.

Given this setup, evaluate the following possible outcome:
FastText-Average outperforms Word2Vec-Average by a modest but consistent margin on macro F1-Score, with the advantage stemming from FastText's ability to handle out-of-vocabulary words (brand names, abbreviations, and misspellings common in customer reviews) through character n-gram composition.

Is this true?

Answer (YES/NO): NO